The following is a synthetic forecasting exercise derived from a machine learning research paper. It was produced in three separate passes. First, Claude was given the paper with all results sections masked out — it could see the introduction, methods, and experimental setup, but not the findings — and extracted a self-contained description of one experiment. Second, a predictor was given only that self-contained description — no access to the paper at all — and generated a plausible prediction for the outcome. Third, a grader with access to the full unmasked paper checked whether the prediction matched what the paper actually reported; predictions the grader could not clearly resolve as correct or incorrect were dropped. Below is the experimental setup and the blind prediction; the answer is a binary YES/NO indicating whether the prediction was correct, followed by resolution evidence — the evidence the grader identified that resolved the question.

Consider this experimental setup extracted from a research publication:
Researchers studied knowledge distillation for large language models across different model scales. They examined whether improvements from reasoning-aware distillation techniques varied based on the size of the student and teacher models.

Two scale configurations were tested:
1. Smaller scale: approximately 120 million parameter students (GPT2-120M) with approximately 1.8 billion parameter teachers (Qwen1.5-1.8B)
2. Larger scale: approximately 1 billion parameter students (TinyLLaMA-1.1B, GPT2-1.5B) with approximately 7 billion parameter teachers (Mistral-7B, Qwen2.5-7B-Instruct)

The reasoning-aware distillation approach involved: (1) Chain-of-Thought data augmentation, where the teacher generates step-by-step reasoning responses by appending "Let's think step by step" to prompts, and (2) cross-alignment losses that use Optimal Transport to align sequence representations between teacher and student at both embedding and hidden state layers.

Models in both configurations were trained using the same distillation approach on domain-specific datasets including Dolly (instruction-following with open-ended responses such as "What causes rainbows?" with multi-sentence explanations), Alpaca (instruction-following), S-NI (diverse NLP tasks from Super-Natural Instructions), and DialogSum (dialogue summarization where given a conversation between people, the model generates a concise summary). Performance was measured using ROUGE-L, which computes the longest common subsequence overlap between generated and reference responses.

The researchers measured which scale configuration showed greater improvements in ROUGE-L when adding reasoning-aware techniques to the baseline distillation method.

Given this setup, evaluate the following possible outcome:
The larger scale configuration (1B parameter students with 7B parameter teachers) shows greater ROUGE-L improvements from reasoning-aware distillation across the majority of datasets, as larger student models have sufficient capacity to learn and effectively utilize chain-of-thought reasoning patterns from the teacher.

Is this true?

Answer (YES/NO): YES